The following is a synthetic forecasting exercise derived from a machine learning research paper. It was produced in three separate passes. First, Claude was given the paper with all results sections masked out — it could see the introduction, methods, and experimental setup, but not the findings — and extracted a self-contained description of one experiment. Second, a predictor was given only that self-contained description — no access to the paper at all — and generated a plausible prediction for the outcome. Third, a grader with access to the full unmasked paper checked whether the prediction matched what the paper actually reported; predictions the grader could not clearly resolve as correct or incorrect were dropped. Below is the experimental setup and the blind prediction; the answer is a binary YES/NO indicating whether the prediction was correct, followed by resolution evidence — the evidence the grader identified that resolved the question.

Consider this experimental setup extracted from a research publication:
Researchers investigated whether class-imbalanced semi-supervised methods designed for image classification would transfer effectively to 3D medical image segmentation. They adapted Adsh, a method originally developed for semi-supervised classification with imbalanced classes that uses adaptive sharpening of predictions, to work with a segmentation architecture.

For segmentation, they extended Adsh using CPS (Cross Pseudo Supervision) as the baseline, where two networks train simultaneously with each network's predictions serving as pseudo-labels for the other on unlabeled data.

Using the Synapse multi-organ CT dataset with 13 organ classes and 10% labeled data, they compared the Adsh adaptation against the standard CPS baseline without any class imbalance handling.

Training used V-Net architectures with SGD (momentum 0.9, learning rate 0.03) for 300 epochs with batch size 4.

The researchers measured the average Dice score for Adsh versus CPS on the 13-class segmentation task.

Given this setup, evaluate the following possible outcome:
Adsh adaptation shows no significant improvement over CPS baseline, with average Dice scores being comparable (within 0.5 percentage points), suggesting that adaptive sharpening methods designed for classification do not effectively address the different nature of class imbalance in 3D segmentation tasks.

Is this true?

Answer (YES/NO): NO